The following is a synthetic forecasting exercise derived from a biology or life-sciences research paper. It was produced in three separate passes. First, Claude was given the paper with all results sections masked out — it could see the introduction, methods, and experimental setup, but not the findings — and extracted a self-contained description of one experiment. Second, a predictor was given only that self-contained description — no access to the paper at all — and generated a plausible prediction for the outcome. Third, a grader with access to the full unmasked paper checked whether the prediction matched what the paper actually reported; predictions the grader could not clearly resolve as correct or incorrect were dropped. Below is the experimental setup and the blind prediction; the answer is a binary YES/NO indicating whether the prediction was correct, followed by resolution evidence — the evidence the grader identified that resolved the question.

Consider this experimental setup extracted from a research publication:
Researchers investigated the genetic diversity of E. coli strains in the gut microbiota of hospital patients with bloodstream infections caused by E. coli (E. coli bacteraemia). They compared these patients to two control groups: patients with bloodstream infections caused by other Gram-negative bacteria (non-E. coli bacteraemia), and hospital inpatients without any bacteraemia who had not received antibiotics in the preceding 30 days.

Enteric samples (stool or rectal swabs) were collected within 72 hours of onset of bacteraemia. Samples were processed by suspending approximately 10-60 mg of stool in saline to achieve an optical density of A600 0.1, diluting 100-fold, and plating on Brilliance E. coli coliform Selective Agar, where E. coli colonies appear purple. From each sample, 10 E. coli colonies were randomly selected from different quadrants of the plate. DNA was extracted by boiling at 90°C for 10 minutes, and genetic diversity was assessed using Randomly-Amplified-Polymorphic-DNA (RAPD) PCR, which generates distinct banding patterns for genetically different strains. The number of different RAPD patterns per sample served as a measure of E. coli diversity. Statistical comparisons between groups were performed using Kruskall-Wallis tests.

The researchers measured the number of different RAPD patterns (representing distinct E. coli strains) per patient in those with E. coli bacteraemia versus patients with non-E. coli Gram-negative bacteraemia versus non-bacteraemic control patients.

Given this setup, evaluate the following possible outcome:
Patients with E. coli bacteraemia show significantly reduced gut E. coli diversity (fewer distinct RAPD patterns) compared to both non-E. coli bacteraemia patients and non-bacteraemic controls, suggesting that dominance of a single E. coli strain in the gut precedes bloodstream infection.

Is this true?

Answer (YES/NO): NO